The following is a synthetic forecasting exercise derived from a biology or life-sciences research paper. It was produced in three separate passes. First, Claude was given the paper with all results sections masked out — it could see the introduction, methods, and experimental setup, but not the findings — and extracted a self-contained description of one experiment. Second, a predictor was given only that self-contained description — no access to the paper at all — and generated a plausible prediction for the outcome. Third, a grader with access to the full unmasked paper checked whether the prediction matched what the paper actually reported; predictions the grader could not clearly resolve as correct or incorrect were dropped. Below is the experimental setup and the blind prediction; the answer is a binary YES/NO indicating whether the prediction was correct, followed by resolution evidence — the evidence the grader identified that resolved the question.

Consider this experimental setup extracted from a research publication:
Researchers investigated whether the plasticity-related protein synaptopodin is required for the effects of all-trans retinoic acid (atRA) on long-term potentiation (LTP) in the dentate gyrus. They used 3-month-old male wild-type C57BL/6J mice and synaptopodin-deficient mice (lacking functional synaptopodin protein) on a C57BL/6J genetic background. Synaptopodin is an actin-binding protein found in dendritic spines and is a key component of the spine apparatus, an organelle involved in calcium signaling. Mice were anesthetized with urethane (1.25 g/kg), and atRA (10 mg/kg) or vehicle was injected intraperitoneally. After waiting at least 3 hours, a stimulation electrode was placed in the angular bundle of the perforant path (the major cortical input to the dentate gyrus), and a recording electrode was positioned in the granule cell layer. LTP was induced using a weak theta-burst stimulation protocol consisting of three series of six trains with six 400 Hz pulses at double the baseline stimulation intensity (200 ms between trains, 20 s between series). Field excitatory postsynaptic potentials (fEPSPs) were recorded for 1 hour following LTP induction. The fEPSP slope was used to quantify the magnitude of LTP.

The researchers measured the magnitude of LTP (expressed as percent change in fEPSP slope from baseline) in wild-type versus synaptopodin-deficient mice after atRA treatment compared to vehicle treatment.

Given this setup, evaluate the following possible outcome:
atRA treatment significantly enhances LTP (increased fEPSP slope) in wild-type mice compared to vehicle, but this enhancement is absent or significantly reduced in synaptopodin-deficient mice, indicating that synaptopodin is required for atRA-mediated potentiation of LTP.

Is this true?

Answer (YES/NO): YES